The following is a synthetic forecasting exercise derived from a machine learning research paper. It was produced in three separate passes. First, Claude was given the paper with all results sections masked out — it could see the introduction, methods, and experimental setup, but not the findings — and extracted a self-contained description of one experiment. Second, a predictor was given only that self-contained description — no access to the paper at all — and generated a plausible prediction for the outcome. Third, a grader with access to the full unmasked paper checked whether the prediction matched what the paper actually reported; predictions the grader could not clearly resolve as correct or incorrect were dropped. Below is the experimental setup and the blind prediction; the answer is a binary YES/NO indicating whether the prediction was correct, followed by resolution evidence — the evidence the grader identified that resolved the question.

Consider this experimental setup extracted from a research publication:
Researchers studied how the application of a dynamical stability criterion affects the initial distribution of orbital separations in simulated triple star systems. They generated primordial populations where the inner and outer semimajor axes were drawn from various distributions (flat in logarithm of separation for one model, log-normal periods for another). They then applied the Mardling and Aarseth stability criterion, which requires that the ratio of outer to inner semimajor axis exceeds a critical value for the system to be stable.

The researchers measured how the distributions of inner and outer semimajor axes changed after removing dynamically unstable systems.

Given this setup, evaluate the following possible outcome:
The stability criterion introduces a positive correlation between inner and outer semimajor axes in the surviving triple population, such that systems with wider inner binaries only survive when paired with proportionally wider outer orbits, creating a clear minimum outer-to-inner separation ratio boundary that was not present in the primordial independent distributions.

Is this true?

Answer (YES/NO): YES